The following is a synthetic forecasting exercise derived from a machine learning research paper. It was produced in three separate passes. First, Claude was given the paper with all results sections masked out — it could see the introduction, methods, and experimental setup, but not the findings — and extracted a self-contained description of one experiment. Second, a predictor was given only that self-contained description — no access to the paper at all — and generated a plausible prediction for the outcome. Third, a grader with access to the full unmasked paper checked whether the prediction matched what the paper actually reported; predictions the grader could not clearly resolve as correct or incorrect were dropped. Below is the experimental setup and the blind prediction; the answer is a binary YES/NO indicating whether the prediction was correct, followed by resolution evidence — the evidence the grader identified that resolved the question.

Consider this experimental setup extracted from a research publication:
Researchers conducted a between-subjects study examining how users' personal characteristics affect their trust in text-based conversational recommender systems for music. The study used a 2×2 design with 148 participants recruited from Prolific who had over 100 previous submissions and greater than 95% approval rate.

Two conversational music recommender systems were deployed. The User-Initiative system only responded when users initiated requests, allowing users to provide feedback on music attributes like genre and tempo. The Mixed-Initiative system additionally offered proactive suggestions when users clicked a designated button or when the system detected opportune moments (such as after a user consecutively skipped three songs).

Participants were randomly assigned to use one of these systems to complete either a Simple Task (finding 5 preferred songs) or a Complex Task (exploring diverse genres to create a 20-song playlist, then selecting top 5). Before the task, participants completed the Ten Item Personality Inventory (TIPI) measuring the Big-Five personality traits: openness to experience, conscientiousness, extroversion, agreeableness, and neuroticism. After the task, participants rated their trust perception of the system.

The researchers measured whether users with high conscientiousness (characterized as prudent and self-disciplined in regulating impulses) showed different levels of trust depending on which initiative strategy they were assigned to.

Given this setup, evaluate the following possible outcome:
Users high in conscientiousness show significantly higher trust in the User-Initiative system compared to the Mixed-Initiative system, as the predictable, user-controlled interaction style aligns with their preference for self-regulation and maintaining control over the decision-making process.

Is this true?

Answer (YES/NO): NO